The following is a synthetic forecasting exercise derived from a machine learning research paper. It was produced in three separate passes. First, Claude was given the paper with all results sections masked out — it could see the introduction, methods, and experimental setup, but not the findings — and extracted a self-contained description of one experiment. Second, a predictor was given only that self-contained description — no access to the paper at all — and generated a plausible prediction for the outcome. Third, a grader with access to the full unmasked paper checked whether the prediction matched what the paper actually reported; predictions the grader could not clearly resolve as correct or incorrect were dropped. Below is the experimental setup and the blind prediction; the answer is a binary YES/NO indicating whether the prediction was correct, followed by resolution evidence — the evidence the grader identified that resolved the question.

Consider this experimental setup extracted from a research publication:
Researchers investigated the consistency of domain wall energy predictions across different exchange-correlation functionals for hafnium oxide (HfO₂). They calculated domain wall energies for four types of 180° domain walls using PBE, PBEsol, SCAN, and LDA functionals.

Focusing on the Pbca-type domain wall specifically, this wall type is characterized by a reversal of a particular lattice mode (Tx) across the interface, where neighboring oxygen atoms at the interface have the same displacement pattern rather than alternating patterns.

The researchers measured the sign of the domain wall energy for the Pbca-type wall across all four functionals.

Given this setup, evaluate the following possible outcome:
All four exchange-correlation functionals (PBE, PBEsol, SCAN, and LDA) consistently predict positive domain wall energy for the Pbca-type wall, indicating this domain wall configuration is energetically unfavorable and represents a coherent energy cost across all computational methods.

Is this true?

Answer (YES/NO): NO